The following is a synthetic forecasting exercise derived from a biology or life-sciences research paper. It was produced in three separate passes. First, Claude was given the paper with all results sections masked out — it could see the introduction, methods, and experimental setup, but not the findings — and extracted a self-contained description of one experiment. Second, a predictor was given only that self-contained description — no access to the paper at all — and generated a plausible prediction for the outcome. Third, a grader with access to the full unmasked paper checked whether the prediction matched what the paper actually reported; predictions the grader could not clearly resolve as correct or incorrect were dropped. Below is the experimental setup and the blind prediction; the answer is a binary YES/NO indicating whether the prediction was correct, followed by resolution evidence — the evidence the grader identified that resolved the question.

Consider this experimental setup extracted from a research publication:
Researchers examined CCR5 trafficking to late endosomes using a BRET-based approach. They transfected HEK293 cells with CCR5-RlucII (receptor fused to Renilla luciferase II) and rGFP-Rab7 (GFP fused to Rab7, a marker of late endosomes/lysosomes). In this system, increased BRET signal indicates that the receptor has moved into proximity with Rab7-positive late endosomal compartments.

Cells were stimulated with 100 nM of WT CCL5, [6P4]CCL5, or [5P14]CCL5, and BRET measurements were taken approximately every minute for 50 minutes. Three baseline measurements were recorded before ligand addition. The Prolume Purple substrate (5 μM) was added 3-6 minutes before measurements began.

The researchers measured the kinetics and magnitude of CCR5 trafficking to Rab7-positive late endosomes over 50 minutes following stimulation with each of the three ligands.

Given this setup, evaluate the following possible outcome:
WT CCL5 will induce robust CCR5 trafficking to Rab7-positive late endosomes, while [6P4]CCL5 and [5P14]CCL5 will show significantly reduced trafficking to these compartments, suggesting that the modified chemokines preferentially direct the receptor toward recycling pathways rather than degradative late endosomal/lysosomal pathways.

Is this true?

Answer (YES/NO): NO